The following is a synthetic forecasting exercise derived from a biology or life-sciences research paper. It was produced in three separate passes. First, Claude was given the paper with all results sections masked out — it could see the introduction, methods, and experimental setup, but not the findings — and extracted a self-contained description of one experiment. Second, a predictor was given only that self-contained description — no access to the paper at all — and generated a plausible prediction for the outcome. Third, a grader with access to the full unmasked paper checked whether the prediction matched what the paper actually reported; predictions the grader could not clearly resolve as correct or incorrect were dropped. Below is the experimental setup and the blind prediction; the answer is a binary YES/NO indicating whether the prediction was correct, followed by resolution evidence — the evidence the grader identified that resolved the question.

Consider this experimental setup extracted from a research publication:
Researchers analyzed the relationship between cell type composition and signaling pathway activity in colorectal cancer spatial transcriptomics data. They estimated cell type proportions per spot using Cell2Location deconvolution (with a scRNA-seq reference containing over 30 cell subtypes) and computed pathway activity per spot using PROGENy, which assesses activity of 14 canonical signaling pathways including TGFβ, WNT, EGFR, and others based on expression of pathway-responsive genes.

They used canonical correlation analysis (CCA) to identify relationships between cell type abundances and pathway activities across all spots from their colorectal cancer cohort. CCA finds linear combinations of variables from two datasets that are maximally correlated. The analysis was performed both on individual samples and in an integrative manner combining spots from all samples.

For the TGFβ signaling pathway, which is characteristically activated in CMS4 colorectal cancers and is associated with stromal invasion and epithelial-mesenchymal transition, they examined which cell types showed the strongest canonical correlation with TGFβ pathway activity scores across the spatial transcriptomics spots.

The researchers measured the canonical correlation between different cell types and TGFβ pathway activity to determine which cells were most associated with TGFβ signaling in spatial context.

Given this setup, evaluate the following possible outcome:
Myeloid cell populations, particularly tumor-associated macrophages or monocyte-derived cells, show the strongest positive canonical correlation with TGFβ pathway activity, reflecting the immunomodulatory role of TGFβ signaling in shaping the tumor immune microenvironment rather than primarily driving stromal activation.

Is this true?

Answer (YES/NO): NO